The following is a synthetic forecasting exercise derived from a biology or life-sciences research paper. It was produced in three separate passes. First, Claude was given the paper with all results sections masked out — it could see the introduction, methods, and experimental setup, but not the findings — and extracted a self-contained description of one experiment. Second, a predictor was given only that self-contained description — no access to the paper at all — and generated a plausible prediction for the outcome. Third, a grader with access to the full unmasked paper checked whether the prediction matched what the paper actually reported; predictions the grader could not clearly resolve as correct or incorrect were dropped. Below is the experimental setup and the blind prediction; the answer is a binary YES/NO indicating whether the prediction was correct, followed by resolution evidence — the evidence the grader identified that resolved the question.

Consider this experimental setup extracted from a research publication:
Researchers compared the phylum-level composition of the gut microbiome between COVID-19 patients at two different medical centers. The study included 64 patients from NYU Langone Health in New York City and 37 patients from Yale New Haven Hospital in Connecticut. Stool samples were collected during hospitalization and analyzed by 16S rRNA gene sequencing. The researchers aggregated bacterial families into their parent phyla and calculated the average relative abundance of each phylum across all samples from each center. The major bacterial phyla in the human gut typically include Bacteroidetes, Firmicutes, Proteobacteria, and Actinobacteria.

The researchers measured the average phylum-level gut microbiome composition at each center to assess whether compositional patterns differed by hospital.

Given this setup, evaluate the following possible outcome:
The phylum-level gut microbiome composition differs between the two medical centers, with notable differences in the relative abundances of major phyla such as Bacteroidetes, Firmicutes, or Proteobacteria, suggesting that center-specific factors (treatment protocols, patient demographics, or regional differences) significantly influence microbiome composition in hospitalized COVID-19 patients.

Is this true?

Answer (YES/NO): NO